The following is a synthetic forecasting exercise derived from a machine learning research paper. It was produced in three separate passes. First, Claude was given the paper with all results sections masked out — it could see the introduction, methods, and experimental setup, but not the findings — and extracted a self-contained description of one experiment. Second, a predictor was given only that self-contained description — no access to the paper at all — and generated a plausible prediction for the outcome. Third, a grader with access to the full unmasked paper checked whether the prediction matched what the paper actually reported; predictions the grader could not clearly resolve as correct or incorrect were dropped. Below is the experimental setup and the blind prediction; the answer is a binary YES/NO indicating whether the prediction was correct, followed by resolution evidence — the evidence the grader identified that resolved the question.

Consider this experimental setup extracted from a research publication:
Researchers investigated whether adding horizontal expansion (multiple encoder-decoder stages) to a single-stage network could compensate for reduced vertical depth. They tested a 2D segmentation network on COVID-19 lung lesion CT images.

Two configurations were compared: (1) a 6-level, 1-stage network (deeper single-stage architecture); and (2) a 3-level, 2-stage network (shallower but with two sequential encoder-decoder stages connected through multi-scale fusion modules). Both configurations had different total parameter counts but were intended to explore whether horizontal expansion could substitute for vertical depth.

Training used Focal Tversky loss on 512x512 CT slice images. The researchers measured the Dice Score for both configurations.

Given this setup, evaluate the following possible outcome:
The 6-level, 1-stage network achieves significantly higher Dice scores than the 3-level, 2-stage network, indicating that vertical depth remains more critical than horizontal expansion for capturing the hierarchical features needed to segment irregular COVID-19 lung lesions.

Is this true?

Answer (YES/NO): NO